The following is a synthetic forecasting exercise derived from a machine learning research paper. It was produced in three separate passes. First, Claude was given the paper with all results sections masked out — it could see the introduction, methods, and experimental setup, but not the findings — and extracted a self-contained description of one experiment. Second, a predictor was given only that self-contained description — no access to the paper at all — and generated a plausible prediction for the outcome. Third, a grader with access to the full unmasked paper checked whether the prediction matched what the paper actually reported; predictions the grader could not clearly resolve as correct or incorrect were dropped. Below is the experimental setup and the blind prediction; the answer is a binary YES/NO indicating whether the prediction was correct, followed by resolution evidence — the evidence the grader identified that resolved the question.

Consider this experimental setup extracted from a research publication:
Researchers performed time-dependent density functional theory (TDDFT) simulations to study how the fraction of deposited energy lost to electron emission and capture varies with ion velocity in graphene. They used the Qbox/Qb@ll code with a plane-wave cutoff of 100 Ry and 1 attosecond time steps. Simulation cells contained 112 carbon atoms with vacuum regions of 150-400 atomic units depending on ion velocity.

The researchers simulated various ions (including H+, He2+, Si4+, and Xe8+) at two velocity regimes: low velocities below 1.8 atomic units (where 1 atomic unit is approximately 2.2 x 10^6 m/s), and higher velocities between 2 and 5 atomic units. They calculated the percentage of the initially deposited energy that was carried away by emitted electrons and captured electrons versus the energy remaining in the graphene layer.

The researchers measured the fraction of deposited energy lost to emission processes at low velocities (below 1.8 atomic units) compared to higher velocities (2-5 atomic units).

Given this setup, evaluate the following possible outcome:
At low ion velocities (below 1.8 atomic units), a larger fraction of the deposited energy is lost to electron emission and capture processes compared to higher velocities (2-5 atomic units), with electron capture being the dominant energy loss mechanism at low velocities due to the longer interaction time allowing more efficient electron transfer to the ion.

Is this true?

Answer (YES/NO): NO